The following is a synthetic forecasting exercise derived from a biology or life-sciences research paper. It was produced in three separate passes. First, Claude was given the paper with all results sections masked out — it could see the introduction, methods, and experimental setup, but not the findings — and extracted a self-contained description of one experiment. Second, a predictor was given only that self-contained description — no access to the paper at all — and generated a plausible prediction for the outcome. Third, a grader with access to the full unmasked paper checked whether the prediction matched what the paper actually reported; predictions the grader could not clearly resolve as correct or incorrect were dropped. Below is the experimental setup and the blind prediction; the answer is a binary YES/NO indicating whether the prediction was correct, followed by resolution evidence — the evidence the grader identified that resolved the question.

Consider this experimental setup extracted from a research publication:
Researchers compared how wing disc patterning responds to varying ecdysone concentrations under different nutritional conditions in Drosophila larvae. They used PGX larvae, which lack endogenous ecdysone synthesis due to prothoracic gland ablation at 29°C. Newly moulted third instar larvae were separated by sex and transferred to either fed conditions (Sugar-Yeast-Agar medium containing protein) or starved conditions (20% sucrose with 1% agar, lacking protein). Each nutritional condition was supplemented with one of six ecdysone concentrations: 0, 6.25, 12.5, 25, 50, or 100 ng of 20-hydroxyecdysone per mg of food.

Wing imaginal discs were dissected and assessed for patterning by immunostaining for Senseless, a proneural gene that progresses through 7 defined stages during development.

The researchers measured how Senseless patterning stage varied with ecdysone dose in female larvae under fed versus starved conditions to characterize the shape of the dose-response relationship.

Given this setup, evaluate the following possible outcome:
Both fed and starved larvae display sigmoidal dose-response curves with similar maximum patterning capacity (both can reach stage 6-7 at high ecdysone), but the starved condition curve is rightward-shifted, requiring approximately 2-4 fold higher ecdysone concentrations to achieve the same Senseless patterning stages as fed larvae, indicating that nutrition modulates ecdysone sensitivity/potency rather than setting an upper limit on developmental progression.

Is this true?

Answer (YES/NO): NO